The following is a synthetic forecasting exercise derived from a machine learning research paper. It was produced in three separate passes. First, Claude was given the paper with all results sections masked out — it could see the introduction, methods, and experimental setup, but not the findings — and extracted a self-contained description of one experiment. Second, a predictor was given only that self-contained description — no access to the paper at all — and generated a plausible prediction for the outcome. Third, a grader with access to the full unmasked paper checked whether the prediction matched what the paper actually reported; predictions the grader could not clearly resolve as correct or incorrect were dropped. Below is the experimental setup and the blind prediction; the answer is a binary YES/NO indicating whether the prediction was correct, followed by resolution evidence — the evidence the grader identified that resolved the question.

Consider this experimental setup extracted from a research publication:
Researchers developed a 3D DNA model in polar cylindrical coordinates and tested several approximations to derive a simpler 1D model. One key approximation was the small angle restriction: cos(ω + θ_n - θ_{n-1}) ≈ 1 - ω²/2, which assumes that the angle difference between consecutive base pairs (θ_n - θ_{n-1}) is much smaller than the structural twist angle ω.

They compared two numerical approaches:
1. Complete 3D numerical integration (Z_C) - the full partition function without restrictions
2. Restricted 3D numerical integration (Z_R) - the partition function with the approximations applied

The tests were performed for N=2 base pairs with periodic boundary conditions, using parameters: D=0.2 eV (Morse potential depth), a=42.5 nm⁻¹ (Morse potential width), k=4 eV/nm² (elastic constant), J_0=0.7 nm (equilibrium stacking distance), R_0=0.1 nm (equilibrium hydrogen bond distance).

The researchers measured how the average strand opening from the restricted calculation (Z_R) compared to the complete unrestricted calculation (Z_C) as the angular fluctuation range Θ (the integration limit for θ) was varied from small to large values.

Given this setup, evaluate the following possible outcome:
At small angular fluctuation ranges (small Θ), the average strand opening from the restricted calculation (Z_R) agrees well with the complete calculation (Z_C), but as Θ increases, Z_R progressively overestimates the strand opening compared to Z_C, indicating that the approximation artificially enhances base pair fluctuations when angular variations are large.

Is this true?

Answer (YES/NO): NO